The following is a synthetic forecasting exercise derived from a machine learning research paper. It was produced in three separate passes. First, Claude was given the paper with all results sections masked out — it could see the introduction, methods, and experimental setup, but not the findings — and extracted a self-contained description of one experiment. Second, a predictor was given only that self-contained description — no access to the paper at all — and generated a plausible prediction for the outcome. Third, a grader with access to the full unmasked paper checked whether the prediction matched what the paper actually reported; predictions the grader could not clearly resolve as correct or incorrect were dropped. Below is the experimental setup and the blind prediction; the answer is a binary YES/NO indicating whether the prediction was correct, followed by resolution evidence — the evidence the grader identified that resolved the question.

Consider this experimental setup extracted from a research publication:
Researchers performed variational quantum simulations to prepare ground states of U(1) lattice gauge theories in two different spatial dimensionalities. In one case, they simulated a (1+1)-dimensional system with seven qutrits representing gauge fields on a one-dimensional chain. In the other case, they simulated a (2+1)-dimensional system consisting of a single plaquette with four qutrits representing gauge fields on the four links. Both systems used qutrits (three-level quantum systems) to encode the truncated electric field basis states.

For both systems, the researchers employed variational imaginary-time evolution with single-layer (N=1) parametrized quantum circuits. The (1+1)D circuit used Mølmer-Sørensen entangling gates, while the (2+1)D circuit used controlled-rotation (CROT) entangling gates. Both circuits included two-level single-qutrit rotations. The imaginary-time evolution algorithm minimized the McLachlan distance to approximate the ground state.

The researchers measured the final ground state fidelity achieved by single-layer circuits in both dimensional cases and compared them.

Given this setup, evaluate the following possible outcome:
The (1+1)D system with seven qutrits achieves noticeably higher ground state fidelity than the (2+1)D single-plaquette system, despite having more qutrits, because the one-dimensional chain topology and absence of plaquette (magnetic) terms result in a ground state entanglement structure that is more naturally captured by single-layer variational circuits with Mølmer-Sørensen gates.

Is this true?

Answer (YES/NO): NO